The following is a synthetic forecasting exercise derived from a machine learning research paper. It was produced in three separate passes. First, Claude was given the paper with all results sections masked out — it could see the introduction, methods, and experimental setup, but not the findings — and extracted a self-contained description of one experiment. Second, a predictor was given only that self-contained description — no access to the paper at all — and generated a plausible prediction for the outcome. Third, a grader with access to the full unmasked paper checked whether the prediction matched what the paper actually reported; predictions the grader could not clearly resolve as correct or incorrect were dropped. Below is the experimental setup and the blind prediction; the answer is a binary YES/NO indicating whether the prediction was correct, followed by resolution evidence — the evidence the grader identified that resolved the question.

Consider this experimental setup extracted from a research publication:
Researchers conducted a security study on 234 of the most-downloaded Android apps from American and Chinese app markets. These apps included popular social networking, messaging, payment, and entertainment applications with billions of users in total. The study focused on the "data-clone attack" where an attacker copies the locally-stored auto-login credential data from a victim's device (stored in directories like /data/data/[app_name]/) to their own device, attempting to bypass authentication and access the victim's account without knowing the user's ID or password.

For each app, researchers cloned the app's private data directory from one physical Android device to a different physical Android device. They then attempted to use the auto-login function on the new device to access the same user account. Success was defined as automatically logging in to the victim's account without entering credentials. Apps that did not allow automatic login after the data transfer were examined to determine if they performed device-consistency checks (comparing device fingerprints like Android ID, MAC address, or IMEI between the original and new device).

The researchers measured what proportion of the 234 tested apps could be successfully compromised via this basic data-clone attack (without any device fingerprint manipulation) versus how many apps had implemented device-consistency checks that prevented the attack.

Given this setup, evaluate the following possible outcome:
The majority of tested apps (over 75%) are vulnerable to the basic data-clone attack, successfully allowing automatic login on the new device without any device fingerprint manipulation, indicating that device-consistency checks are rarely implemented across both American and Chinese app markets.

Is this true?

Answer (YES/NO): NO